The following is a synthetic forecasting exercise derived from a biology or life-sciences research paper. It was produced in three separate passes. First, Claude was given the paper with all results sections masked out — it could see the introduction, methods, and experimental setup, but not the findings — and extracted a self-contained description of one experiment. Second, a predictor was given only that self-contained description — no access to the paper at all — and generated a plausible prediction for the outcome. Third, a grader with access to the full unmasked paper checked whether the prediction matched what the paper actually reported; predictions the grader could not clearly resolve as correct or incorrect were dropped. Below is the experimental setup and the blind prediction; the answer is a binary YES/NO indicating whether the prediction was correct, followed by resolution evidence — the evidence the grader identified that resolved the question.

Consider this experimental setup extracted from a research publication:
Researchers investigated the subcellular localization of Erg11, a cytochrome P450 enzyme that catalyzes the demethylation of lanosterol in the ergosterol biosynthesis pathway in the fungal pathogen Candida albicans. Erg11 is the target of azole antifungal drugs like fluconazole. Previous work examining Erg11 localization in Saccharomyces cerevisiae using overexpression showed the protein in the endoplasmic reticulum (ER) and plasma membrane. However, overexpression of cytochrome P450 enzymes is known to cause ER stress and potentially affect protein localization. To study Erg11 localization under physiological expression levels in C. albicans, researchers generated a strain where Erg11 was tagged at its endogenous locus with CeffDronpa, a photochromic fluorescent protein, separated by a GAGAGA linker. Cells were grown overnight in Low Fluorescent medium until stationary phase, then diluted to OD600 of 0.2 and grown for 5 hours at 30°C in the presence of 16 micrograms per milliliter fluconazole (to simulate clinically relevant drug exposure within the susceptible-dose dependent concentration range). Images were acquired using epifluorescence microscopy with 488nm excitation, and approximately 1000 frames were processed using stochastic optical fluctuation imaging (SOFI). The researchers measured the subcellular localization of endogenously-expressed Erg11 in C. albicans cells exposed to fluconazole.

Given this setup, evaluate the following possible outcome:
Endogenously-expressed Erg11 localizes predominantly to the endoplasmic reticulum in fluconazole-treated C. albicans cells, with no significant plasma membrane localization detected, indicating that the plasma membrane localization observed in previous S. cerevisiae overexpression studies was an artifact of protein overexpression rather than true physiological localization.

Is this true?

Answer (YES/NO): NO